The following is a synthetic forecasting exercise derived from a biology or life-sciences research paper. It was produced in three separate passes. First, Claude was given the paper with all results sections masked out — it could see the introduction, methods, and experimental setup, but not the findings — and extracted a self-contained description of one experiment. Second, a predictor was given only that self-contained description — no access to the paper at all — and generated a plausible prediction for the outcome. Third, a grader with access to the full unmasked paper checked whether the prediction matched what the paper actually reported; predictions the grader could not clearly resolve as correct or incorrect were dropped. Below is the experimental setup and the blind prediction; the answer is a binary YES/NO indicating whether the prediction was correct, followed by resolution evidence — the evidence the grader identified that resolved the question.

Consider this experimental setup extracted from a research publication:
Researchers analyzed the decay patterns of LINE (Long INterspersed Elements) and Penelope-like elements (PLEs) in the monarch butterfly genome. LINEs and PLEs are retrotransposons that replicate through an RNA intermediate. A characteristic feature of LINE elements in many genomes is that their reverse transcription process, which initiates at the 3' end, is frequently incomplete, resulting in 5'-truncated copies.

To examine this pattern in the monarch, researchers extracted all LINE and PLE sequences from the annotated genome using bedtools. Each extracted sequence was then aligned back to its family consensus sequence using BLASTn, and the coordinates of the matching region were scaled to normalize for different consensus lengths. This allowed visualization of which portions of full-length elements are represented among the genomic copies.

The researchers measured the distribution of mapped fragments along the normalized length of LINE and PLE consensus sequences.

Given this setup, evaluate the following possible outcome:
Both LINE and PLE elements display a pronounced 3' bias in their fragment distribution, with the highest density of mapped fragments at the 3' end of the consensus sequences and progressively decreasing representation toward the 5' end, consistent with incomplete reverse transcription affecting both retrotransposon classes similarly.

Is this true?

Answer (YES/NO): NO